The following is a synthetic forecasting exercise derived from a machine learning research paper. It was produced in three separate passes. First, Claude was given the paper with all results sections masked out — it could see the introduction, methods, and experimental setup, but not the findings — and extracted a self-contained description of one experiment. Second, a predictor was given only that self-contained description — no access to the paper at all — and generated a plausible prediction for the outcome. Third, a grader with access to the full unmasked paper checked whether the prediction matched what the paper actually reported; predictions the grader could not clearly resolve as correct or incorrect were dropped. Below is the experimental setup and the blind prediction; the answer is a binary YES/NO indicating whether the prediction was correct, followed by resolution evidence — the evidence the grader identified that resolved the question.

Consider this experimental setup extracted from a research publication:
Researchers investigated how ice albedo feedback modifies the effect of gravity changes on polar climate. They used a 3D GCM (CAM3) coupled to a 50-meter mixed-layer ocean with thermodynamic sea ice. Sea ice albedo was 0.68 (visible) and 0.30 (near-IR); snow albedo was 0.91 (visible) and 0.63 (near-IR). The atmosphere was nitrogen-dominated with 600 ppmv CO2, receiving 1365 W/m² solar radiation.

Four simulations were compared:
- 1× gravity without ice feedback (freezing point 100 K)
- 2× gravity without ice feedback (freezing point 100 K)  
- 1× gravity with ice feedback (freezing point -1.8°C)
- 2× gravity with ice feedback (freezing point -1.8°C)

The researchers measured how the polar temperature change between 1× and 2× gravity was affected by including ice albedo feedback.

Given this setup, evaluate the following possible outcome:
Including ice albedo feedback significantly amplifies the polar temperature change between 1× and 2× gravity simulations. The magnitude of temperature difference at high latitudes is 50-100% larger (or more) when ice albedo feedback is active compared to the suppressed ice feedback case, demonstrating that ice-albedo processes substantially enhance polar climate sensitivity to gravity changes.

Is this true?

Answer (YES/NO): YES